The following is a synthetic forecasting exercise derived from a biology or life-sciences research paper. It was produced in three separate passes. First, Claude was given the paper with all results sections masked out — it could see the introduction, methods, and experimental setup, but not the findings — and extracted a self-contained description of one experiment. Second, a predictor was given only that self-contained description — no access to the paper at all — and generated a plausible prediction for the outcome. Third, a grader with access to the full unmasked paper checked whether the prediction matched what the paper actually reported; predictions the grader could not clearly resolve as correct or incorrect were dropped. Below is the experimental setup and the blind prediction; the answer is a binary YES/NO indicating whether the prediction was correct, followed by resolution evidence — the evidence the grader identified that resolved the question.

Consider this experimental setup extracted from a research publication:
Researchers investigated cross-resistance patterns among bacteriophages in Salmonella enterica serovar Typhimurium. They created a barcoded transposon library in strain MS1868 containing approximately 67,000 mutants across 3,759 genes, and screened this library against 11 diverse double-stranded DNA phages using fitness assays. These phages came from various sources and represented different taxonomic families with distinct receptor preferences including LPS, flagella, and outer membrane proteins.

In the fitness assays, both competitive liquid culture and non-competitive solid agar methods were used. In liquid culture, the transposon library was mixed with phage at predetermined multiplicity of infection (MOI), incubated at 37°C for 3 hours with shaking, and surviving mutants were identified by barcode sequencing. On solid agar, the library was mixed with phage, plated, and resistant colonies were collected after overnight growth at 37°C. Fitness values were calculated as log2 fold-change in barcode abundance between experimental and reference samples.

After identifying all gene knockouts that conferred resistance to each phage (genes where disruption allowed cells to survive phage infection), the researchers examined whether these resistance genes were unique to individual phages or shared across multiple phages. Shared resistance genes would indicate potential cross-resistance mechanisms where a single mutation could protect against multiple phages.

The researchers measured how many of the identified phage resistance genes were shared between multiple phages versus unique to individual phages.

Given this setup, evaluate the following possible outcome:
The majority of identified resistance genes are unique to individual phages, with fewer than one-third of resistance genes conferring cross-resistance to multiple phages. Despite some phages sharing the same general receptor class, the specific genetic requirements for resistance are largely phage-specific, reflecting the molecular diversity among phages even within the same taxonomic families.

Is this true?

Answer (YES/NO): NO